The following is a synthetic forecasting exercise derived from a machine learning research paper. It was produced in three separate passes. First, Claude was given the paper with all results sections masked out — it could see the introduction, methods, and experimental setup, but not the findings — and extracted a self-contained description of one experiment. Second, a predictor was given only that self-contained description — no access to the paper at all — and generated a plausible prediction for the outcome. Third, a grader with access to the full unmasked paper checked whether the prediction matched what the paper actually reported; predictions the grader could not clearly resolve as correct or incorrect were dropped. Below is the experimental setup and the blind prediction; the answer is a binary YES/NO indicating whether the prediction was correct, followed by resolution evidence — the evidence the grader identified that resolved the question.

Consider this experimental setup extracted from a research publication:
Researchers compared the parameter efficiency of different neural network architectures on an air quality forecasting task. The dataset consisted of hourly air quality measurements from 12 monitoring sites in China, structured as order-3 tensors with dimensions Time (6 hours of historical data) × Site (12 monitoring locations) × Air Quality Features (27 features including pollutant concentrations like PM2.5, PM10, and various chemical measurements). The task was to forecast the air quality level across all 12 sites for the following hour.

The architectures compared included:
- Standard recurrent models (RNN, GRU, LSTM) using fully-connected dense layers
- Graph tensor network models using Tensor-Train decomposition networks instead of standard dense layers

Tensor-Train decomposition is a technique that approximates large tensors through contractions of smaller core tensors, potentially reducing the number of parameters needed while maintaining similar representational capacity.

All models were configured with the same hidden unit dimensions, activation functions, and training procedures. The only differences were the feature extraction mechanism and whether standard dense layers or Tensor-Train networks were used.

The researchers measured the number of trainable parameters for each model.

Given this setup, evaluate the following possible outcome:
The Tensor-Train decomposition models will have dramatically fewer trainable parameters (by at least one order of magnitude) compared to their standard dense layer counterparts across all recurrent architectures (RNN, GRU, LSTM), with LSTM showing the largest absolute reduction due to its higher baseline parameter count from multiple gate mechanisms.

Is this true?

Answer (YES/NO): NO